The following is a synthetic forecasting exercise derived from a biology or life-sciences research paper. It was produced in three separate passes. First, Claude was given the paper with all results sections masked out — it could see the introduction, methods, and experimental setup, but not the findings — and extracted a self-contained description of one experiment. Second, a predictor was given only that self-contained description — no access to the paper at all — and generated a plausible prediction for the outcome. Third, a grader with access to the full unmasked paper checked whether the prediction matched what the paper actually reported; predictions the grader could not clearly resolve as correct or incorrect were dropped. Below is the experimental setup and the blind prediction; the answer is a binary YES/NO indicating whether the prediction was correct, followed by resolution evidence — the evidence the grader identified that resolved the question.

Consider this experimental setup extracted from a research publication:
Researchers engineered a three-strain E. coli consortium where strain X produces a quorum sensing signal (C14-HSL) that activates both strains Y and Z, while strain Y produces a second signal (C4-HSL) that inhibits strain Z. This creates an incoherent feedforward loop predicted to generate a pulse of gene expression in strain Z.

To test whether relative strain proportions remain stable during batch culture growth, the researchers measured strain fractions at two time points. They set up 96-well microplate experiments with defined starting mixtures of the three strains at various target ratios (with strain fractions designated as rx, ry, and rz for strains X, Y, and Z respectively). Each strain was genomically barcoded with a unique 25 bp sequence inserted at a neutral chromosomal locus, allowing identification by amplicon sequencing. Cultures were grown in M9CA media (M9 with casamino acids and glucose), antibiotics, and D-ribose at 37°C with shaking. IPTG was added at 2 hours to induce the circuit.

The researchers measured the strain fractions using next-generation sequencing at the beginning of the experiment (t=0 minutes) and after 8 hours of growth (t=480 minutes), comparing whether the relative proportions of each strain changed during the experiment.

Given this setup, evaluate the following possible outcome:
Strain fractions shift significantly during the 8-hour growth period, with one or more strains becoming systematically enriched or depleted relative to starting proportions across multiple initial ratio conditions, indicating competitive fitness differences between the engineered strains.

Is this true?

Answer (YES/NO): NO